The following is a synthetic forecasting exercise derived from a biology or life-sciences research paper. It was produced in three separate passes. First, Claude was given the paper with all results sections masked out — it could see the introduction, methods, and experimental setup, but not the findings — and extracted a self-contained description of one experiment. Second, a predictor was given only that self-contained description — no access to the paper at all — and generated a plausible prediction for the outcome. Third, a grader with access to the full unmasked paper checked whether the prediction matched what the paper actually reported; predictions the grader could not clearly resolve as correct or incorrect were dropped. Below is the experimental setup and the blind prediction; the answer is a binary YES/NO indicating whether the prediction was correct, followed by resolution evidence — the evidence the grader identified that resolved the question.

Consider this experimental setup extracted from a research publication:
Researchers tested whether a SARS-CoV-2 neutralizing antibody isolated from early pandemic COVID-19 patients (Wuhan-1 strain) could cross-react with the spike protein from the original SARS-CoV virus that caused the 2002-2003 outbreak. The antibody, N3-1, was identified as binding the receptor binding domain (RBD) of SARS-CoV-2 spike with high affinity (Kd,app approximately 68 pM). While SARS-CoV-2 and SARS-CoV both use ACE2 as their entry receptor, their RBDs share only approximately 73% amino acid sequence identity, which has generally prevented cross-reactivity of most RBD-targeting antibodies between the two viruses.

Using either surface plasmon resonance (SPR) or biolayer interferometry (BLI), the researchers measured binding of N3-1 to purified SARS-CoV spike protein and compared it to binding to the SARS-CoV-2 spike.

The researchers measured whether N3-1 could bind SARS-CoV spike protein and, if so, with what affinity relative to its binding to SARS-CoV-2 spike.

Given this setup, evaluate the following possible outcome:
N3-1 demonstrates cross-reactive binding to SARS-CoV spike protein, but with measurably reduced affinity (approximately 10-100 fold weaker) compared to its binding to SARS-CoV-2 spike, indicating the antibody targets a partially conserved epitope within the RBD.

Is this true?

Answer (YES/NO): NO